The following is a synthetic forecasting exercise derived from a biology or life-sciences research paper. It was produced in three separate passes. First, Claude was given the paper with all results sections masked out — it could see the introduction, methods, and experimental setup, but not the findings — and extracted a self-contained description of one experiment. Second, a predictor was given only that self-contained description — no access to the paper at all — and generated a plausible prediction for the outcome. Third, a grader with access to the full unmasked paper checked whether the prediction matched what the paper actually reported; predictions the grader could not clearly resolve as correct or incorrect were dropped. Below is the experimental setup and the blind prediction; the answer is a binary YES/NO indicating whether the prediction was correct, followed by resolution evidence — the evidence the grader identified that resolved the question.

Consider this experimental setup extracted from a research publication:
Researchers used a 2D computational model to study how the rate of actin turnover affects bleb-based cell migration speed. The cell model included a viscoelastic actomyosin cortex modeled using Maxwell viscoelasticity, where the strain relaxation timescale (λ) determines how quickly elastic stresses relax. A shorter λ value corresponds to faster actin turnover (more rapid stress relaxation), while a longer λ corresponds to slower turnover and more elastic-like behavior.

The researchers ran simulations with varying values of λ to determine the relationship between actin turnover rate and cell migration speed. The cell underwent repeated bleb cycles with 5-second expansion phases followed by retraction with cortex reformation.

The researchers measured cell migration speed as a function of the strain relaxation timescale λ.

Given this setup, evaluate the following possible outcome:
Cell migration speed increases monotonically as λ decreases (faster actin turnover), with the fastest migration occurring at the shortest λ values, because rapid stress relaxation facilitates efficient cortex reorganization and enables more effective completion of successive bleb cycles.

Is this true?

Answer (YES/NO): YES